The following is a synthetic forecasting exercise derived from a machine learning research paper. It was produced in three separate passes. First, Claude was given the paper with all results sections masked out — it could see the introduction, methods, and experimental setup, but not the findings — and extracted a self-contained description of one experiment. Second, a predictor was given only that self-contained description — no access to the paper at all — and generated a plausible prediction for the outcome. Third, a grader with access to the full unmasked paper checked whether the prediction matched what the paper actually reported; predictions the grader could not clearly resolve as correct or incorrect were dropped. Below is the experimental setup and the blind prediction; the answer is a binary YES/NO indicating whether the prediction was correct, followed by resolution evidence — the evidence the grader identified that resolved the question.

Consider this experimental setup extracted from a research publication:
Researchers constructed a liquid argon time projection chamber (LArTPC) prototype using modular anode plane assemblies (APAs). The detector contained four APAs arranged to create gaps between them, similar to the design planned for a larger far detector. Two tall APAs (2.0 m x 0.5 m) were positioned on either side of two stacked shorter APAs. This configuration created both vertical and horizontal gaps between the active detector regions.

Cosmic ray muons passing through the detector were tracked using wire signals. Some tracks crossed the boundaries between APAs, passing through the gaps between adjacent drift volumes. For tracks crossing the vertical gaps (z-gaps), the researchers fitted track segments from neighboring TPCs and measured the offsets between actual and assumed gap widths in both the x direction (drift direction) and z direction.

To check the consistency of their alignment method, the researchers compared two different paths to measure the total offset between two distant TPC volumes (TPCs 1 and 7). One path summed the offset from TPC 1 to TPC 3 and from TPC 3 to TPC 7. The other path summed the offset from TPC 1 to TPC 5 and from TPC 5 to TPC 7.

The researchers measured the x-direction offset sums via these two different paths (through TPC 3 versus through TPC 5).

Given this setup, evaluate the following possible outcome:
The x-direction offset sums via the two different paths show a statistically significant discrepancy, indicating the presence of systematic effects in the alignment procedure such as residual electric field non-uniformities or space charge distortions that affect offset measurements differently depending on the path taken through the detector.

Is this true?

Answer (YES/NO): NO